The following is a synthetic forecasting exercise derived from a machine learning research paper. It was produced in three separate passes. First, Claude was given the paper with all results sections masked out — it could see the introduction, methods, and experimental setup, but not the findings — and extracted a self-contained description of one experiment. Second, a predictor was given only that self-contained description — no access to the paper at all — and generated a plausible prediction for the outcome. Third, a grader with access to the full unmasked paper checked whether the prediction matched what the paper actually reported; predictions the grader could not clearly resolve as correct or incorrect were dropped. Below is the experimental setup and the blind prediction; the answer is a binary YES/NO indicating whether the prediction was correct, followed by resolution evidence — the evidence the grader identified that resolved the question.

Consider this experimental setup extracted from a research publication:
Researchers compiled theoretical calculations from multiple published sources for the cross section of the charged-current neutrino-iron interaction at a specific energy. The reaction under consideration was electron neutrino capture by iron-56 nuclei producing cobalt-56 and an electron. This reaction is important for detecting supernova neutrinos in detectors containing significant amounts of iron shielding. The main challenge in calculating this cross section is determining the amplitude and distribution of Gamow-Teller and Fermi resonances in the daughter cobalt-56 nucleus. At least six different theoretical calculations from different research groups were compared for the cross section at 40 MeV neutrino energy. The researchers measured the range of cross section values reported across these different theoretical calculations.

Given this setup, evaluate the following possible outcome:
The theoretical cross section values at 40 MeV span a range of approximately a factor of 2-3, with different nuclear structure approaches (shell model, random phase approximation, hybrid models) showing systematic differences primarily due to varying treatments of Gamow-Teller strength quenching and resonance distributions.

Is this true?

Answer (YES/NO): YES